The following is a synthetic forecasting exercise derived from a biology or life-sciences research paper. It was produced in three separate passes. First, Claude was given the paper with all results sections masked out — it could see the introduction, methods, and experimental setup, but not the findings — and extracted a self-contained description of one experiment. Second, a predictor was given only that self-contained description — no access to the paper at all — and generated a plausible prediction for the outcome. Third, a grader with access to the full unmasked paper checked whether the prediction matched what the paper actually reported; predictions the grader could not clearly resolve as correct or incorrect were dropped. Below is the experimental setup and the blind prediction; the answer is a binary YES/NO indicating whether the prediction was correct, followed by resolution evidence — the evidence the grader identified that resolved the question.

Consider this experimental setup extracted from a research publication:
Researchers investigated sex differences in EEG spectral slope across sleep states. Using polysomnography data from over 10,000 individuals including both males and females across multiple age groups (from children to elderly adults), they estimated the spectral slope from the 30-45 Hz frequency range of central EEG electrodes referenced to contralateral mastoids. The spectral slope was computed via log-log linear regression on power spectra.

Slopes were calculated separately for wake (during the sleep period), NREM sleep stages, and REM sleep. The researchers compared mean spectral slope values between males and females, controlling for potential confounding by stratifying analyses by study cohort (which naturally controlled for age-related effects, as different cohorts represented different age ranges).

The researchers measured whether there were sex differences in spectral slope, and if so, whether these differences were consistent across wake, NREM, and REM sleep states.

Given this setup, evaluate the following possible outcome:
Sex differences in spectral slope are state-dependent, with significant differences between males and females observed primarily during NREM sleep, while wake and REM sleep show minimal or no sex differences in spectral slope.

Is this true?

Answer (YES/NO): NO